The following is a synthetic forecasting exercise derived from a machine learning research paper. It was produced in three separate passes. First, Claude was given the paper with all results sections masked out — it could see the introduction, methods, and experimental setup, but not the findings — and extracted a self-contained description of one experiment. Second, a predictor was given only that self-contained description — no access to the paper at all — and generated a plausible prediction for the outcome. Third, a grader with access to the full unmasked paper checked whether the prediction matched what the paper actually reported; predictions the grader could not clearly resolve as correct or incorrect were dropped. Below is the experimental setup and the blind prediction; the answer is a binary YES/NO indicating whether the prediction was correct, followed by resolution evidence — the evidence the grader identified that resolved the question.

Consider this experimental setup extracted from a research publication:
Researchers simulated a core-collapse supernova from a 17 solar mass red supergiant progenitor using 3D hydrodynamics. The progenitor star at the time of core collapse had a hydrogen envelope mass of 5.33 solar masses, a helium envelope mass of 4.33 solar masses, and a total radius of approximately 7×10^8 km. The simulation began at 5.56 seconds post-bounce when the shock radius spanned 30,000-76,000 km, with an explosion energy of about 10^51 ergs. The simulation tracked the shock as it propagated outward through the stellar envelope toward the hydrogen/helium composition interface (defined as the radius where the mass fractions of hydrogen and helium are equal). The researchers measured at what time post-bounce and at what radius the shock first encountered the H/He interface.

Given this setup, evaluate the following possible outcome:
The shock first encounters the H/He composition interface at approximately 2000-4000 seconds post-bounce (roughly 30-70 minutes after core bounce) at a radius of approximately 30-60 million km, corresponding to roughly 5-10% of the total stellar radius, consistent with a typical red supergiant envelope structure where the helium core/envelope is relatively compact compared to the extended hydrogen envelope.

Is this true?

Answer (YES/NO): NO